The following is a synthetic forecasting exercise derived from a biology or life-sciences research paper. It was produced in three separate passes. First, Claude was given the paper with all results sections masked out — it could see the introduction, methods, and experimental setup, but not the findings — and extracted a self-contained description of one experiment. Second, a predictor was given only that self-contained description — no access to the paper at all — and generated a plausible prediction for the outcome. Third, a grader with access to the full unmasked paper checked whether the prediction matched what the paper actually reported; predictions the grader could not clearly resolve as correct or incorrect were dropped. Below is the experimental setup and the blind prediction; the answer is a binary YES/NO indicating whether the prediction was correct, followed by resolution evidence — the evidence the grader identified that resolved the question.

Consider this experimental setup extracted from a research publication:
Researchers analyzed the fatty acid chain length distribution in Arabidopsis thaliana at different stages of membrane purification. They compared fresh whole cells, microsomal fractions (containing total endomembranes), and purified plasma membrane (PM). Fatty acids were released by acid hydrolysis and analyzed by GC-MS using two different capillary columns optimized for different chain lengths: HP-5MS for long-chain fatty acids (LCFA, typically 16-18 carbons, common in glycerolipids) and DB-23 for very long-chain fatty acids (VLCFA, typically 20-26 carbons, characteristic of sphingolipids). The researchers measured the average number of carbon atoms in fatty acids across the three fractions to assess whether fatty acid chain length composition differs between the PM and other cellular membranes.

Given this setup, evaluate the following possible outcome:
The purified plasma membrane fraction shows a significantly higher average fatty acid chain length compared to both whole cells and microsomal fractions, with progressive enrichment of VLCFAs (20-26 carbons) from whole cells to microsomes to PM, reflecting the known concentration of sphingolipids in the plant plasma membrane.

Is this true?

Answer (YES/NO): NO